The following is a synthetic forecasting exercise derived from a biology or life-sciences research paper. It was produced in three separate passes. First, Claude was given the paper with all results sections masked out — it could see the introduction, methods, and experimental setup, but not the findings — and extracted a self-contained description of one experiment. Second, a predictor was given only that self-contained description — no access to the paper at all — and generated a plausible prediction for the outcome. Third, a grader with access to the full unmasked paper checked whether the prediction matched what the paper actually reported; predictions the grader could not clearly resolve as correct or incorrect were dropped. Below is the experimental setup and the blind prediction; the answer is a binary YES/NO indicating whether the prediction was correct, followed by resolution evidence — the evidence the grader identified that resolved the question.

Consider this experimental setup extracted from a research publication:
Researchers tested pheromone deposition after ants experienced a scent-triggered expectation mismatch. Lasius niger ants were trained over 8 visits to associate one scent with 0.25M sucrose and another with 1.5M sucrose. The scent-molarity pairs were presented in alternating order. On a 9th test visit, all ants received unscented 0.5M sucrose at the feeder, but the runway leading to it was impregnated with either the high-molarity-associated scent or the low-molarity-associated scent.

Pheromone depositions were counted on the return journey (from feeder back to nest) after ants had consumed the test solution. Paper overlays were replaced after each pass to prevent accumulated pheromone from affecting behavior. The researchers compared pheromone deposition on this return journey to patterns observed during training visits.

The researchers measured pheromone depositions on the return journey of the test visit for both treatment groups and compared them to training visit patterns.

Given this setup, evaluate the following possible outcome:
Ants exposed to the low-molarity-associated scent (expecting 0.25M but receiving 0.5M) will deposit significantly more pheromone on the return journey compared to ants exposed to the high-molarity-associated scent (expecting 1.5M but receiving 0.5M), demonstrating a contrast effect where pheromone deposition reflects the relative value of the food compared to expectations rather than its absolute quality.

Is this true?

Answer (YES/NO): NO